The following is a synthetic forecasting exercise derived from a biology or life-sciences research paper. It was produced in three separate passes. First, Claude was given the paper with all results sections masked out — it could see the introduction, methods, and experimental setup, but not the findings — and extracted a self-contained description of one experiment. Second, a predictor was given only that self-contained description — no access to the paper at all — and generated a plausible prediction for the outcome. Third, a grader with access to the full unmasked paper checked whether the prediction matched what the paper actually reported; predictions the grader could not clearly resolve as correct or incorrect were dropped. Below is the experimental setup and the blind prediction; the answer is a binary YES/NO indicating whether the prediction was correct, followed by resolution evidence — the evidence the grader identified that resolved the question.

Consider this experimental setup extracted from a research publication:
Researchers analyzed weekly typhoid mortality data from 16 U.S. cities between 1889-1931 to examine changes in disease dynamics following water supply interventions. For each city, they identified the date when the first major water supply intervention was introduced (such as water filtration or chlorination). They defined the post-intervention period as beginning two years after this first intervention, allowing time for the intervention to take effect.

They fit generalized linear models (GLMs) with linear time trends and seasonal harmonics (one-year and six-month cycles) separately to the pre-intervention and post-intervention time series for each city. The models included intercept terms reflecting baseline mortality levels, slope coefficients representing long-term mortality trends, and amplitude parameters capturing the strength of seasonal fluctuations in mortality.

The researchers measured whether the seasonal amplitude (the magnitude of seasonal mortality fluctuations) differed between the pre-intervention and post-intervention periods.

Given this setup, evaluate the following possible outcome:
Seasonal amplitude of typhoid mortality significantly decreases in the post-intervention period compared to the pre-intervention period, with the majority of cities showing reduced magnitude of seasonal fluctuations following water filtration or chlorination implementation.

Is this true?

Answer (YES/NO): YES